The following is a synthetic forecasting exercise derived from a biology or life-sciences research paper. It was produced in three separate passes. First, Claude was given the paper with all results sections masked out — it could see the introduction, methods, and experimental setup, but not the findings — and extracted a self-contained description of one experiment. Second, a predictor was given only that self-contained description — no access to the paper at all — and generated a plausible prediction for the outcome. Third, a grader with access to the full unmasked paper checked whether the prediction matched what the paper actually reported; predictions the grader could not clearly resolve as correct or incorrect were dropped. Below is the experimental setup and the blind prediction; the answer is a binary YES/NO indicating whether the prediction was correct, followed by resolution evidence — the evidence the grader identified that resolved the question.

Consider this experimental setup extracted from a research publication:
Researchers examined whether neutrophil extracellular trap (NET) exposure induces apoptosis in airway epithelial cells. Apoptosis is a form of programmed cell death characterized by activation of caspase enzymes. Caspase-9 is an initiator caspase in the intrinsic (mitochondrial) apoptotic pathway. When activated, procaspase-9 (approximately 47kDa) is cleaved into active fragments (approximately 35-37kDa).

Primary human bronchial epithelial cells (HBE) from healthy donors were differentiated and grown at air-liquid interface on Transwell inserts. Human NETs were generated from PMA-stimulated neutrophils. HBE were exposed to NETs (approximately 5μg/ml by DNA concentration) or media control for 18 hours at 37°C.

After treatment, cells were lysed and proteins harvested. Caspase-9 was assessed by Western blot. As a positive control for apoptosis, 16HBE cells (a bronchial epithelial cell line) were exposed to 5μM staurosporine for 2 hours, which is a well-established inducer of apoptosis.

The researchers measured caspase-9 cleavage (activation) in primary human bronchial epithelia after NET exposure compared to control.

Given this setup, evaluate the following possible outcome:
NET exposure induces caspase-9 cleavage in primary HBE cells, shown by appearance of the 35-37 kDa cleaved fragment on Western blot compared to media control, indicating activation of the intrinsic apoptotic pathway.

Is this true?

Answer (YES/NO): YES